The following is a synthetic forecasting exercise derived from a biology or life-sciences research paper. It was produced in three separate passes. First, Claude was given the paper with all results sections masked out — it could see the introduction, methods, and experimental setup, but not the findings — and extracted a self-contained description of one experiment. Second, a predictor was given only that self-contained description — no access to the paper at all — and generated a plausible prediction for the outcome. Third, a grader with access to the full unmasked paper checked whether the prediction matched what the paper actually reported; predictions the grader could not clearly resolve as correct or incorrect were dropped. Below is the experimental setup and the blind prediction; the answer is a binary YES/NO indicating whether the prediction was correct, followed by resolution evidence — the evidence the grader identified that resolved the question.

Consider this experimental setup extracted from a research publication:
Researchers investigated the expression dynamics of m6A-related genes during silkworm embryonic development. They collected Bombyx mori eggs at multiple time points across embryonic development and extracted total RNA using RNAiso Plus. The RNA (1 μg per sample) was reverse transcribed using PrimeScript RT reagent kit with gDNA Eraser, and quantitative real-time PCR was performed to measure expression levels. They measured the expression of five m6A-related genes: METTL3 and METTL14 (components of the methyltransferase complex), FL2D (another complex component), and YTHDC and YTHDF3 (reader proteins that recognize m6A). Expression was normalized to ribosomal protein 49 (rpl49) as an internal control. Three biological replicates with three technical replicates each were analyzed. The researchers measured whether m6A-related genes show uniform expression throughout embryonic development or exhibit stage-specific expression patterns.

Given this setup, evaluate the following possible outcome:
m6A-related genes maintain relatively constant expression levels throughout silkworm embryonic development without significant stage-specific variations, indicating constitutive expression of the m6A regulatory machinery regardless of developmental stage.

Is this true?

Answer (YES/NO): NO